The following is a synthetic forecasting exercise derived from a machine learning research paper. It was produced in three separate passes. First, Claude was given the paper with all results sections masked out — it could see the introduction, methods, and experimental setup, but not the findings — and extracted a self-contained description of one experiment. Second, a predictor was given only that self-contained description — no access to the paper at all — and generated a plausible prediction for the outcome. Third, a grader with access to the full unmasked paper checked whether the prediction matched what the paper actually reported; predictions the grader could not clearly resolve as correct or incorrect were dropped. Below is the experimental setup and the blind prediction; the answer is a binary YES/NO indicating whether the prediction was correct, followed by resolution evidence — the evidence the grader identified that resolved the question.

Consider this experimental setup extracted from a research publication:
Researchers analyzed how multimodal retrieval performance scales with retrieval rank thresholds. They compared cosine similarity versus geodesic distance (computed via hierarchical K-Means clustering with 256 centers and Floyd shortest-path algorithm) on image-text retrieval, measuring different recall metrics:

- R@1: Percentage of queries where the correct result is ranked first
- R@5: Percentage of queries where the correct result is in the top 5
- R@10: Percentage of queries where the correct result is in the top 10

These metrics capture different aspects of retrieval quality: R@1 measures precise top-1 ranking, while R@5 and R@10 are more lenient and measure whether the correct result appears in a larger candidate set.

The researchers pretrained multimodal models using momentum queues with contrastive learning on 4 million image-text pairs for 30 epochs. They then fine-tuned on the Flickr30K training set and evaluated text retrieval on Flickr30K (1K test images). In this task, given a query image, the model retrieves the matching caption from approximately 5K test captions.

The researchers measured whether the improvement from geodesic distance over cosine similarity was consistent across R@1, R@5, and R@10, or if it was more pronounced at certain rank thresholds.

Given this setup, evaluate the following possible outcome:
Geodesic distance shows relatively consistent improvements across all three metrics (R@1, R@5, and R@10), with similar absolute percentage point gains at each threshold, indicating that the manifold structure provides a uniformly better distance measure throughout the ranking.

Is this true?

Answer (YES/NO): NO